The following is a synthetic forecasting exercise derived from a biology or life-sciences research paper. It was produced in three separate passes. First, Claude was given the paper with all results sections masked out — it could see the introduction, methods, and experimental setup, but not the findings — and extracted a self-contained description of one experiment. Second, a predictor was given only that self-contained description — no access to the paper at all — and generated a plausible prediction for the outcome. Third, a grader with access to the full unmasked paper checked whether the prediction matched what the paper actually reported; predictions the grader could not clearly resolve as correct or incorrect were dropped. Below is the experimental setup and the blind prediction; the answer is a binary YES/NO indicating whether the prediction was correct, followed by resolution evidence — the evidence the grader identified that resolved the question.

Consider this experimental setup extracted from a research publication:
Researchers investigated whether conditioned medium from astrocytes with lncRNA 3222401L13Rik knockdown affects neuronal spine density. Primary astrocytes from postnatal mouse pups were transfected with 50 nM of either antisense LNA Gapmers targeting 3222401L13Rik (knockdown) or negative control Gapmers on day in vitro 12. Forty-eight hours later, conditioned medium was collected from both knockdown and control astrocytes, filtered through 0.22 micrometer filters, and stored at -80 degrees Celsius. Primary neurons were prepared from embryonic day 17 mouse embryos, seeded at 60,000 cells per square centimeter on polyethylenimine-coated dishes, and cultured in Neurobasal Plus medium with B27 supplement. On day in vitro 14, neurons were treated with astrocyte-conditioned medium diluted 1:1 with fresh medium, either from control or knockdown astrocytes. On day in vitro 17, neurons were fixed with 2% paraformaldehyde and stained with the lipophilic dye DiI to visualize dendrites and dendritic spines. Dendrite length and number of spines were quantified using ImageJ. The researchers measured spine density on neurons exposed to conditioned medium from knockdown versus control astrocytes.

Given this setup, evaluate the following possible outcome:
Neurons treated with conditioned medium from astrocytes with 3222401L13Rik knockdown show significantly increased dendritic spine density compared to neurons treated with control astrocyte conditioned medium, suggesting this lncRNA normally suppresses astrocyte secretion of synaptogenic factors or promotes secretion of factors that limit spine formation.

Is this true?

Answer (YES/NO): NO